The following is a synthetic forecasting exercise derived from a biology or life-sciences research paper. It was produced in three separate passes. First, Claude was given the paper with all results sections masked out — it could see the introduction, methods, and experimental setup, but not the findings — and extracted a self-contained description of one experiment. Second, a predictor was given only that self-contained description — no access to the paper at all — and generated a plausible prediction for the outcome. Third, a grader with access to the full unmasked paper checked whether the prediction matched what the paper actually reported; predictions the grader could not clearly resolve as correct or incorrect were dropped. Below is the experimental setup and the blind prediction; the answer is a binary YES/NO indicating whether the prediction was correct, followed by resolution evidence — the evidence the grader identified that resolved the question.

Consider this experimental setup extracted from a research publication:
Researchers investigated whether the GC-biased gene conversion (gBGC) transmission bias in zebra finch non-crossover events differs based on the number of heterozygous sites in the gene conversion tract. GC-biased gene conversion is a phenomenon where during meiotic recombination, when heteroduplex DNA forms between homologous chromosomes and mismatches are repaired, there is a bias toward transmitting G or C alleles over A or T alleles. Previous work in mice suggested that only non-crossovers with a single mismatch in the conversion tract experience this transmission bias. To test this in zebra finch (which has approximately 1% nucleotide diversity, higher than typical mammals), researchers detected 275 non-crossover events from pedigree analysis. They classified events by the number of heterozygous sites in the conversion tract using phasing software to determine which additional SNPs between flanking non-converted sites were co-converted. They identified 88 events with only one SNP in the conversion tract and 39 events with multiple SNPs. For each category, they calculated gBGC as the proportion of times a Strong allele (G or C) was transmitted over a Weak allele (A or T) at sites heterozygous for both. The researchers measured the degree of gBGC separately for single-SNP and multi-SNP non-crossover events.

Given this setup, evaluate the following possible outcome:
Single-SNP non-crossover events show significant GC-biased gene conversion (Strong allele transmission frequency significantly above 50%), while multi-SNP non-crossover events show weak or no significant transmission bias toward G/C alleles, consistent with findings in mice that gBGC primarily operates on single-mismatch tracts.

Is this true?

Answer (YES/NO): NO